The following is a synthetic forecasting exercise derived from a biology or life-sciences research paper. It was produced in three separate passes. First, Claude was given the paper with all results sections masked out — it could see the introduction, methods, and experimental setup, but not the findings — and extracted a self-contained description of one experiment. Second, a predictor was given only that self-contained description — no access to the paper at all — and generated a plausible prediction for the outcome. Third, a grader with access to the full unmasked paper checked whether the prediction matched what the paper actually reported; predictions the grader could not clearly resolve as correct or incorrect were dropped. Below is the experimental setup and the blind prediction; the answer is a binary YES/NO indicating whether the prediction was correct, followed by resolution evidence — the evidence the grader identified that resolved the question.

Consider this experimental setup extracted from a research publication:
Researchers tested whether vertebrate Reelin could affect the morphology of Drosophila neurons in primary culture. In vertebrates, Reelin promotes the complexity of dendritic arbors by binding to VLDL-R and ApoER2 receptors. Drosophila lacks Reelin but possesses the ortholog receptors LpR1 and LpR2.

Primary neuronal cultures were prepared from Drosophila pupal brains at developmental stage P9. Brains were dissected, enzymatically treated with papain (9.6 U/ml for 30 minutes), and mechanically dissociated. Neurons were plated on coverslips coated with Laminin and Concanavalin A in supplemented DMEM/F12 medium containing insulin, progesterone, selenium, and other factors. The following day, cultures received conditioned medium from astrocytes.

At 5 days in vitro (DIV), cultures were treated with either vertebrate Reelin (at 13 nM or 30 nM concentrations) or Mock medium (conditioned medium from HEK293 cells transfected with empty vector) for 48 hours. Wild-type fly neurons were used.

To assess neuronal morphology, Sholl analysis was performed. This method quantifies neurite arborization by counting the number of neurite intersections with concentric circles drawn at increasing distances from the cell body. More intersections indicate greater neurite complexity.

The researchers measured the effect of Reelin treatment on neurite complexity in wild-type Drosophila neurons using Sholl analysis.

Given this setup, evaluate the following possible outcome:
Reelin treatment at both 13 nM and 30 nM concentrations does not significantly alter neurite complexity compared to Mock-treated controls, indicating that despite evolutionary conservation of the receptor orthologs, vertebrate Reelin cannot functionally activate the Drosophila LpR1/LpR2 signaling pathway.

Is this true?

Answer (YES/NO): NO